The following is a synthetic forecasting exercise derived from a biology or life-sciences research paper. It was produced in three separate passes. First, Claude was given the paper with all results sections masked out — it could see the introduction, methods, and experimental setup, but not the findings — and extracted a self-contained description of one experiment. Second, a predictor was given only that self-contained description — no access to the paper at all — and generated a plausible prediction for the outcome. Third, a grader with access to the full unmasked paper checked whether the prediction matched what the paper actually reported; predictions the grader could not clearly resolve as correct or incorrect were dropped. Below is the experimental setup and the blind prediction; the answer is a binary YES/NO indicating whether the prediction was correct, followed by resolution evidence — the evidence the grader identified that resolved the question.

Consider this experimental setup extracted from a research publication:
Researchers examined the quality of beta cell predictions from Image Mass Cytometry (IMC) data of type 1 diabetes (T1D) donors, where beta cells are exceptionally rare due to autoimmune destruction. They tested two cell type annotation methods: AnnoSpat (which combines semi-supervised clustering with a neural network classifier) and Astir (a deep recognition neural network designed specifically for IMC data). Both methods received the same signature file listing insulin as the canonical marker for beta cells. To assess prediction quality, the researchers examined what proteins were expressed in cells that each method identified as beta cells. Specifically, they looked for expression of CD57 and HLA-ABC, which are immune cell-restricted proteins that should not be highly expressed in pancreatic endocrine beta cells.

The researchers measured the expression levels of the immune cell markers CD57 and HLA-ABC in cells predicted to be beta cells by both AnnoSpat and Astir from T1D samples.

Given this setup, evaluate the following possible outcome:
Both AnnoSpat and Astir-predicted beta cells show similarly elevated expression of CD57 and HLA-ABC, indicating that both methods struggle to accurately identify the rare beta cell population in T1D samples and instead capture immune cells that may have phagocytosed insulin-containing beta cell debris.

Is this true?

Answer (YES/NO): NO